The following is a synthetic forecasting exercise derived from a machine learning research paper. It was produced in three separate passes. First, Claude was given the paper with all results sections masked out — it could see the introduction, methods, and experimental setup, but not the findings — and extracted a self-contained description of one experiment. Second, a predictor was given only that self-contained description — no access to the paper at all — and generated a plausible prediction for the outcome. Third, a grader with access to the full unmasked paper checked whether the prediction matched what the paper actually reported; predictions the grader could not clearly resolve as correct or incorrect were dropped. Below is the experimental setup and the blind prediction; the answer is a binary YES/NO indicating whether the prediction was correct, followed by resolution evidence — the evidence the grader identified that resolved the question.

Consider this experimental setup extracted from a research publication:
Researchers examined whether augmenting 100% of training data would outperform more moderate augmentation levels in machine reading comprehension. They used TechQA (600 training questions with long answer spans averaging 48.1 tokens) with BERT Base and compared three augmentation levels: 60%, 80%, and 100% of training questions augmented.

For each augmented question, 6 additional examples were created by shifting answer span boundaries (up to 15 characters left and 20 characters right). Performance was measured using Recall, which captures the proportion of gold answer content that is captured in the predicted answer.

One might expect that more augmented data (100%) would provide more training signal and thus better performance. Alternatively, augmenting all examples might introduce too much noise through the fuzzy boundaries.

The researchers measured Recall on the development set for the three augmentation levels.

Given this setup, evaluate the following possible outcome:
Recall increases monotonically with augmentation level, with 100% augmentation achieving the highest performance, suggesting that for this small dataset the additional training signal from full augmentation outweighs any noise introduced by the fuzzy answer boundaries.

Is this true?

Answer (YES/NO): NO